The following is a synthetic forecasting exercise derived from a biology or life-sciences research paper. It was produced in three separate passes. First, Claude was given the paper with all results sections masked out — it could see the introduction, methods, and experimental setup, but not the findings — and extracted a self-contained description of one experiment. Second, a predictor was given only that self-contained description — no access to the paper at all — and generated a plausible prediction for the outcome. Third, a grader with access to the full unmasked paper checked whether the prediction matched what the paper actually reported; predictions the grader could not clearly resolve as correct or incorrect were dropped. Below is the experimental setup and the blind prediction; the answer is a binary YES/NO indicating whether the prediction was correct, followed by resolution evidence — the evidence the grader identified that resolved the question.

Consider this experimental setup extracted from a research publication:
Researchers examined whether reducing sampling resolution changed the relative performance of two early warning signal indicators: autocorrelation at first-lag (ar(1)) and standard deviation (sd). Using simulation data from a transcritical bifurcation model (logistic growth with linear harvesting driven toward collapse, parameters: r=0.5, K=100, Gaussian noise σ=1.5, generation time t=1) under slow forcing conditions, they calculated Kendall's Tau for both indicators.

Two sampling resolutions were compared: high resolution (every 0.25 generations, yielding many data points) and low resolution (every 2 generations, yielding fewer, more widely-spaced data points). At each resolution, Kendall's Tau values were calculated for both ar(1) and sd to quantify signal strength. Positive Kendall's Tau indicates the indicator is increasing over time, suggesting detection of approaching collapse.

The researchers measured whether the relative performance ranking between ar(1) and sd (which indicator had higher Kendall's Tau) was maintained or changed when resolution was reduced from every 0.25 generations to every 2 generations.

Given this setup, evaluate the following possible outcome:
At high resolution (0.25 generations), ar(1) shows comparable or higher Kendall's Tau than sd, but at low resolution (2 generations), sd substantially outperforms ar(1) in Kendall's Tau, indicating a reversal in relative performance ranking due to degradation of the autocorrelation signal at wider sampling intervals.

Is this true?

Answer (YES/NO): NO